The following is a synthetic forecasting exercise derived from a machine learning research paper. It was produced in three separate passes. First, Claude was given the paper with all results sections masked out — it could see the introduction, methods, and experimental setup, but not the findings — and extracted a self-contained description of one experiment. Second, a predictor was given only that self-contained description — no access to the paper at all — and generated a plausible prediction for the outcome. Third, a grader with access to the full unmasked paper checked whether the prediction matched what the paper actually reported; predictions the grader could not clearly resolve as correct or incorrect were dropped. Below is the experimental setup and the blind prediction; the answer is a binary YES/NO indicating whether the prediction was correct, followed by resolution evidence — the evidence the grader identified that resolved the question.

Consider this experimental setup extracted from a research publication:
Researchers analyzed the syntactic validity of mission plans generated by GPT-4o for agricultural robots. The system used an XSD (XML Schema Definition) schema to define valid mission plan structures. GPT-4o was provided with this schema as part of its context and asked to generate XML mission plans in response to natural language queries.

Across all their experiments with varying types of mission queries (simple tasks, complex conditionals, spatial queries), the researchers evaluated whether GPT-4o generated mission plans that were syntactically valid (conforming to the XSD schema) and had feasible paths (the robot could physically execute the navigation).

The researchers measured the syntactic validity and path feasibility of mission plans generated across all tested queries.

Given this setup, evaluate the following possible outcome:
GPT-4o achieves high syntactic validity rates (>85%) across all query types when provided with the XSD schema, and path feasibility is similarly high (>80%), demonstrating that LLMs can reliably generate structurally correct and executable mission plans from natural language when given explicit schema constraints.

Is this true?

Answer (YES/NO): YES